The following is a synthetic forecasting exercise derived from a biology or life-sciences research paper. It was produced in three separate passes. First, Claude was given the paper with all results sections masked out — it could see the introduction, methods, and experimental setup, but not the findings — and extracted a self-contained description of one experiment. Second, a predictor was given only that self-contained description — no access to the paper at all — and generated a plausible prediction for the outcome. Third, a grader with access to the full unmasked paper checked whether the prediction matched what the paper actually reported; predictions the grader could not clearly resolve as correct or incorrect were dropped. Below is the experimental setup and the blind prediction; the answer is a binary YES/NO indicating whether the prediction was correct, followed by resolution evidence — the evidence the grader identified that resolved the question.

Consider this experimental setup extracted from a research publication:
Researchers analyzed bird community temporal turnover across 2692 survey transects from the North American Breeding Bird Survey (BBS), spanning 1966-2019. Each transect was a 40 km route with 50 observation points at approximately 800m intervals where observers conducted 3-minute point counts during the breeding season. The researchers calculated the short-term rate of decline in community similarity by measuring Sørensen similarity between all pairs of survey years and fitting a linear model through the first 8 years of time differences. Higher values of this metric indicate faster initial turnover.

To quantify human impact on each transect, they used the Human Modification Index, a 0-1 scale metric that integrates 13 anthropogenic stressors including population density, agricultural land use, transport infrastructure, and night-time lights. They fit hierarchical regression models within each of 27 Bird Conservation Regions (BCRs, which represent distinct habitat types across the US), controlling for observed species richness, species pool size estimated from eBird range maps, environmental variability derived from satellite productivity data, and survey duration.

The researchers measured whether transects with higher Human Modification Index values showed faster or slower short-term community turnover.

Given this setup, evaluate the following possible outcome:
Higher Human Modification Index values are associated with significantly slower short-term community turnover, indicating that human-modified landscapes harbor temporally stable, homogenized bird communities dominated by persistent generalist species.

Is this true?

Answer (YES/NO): NO